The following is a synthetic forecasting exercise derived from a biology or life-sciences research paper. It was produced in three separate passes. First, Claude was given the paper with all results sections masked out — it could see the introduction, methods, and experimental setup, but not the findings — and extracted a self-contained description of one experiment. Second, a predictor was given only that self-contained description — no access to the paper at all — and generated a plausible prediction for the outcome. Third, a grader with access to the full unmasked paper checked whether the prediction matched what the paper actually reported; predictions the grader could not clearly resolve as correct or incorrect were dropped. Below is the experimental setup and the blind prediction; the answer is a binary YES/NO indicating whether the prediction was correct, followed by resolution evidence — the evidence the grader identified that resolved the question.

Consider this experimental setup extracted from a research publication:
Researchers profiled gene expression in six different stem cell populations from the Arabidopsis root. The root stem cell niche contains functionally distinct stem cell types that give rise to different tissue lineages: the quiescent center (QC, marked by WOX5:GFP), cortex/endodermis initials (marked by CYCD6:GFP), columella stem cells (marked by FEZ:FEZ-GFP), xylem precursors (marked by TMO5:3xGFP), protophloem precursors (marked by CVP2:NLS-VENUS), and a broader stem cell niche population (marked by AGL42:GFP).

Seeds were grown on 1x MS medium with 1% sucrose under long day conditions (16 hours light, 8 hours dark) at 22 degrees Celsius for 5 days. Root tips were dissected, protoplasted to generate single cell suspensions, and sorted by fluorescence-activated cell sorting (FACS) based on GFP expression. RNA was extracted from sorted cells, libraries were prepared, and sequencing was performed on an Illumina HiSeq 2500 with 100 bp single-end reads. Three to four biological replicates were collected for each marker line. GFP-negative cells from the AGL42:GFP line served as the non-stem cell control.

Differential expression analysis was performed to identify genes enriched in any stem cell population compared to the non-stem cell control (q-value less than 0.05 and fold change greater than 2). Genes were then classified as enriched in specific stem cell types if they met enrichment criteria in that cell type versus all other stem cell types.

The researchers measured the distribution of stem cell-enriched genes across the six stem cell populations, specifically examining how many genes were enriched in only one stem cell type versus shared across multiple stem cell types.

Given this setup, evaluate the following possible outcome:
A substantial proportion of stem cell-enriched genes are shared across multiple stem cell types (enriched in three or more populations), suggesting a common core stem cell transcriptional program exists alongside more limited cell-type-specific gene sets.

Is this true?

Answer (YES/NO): NO